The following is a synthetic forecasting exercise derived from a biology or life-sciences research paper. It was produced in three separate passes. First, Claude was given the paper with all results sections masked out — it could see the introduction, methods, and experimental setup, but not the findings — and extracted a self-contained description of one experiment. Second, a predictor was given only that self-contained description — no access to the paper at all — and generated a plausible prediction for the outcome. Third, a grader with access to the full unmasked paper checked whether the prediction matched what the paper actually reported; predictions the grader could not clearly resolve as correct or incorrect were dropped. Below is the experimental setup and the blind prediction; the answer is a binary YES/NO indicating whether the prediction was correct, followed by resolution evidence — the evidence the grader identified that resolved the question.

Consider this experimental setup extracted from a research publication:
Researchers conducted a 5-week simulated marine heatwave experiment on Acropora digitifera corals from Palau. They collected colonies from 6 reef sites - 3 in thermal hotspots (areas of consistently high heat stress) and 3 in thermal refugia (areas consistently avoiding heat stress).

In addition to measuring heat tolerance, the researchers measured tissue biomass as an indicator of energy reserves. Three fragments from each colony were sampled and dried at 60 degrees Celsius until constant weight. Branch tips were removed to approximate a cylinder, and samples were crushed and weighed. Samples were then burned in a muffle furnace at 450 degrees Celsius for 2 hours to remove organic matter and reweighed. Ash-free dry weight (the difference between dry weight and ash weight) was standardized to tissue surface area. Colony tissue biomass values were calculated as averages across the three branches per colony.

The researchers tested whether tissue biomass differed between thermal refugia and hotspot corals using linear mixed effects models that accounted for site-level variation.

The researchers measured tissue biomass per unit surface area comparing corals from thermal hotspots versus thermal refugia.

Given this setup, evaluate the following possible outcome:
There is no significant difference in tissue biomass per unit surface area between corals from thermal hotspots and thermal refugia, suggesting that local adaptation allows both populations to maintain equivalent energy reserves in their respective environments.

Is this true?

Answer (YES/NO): YES